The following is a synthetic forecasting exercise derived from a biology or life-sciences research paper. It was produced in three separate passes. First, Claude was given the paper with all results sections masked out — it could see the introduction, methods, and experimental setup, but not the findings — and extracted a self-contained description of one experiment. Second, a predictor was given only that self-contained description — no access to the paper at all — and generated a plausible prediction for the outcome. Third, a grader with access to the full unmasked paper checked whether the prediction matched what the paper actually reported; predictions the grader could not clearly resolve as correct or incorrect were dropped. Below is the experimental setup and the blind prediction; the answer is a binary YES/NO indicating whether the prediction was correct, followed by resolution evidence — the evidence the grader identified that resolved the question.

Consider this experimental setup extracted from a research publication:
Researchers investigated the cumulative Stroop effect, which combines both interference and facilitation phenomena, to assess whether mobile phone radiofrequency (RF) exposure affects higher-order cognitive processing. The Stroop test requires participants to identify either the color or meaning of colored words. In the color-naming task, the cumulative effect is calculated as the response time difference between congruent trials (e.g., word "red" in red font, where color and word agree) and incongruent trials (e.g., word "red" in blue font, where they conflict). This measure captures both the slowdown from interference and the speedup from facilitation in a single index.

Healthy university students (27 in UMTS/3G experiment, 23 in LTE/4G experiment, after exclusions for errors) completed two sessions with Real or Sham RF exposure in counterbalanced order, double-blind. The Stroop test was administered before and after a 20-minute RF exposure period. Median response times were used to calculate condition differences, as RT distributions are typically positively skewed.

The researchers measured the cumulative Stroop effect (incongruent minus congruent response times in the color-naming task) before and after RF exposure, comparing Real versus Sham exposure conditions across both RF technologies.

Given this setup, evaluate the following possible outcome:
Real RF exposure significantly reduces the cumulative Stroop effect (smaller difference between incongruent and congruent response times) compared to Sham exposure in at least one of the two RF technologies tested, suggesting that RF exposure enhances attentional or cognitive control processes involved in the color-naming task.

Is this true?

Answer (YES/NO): NO